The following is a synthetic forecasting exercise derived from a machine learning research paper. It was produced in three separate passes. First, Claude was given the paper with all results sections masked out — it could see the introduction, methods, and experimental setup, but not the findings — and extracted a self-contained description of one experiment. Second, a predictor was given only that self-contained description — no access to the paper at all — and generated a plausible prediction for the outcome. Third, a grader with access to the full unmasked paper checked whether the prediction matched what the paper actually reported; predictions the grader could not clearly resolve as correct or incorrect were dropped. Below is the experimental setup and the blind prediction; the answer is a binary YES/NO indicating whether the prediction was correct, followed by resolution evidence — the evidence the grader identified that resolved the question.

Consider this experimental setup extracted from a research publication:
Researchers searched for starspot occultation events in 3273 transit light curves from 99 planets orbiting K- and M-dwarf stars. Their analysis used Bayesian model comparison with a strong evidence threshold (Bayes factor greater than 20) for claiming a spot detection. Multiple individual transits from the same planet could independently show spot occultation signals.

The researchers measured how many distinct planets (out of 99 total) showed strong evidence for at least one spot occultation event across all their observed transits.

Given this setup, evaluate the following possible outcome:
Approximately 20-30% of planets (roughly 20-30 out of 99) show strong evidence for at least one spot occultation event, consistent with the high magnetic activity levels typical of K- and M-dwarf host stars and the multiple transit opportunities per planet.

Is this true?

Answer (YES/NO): NO